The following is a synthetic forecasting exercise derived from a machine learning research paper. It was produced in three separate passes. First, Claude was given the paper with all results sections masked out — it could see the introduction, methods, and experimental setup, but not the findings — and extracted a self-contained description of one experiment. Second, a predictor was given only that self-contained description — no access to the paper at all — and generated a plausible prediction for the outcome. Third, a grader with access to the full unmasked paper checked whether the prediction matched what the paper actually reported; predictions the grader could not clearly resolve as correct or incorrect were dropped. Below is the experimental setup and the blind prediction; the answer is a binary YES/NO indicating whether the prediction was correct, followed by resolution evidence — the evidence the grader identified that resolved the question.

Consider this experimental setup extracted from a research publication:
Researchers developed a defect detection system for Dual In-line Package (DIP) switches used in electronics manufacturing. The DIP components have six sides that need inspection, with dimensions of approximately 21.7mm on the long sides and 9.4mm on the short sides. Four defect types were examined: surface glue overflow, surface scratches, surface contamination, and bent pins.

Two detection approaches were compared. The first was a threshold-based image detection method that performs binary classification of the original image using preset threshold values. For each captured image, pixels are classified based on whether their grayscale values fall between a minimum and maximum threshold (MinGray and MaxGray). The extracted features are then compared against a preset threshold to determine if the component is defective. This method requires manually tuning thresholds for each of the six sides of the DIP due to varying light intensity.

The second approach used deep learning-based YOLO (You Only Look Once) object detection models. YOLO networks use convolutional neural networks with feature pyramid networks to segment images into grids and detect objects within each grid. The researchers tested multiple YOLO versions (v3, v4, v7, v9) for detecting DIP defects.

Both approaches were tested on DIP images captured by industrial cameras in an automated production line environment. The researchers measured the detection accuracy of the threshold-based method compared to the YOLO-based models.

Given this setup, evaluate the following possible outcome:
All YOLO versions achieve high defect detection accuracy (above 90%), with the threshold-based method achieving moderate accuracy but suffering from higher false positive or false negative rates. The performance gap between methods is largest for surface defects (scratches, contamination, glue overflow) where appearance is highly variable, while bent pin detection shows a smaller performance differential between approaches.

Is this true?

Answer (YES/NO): NO